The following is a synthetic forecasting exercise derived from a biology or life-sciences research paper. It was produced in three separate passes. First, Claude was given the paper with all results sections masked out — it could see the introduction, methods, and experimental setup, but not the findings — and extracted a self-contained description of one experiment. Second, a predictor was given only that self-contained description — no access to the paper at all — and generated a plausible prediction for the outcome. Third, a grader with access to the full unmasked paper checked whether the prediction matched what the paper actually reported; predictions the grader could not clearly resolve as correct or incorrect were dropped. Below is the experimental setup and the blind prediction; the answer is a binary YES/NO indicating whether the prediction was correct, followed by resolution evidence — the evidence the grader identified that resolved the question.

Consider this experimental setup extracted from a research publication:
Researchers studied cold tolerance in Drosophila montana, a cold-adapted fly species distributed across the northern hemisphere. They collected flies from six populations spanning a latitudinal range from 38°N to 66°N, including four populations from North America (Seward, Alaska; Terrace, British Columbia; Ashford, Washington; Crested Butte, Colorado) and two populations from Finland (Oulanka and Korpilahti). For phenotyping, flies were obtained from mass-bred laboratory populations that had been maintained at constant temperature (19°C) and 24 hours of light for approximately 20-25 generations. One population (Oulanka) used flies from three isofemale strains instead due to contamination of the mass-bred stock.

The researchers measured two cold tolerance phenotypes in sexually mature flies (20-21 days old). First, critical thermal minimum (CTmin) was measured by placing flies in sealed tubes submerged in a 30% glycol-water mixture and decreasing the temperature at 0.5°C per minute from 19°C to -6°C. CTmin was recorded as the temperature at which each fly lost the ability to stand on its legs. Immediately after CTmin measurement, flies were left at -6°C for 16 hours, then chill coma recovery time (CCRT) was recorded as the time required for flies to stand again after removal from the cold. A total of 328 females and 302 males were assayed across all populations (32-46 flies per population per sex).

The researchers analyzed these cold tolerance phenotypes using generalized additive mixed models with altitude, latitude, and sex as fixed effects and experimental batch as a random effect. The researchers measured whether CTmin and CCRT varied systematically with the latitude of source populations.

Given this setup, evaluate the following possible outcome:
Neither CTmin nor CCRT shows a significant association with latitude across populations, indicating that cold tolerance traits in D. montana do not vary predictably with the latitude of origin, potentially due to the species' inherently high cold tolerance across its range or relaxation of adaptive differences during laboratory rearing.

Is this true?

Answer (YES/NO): NO